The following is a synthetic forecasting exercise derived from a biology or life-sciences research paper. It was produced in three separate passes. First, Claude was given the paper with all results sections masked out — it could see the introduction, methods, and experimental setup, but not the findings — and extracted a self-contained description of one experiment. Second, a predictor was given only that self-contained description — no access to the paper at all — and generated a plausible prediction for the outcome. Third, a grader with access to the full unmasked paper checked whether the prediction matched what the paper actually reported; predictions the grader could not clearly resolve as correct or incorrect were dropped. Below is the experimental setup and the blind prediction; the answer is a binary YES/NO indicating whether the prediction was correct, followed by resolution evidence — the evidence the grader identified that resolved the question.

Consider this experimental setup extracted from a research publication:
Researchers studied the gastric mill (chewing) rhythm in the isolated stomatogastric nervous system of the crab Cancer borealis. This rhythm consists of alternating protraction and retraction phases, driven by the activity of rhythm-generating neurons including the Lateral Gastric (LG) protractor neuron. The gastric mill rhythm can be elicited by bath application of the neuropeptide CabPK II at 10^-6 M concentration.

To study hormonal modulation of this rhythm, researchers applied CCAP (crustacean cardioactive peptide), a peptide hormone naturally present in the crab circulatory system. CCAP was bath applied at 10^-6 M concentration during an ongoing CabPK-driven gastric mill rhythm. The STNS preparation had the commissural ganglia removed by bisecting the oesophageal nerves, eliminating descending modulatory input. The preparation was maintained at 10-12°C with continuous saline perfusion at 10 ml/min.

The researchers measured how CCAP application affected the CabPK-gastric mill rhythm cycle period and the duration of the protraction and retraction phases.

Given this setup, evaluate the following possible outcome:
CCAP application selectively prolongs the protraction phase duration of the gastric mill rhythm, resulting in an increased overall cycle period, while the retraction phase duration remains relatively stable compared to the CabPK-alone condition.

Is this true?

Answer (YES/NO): NO